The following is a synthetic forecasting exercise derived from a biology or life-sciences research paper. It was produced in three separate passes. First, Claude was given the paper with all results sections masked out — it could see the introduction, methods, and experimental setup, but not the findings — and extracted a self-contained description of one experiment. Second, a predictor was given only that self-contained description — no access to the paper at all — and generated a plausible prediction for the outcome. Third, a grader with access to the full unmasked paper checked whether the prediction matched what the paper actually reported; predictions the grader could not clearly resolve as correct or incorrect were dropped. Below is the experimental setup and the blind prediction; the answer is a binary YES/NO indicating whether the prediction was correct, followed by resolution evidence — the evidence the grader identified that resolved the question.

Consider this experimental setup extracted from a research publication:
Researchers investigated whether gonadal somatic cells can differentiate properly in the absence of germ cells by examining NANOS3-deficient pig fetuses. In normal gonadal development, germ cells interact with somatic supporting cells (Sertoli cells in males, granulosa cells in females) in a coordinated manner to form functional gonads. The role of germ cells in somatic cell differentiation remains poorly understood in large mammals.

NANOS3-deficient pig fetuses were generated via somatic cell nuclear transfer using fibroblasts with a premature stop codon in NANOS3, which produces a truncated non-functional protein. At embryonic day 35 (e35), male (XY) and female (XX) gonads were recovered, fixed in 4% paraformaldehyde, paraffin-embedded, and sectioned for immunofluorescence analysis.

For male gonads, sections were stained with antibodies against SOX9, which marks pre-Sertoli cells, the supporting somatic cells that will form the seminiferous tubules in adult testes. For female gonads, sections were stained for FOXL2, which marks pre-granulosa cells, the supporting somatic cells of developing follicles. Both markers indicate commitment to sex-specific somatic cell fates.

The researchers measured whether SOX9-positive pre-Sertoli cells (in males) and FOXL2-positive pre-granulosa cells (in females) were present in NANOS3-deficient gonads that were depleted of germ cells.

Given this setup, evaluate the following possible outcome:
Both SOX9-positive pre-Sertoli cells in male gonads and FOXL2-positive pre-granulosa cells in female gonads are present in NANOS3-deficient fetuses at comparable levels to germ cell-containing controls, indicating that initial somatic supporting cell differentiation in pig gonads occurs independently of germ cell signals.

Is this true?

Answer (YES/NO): NO